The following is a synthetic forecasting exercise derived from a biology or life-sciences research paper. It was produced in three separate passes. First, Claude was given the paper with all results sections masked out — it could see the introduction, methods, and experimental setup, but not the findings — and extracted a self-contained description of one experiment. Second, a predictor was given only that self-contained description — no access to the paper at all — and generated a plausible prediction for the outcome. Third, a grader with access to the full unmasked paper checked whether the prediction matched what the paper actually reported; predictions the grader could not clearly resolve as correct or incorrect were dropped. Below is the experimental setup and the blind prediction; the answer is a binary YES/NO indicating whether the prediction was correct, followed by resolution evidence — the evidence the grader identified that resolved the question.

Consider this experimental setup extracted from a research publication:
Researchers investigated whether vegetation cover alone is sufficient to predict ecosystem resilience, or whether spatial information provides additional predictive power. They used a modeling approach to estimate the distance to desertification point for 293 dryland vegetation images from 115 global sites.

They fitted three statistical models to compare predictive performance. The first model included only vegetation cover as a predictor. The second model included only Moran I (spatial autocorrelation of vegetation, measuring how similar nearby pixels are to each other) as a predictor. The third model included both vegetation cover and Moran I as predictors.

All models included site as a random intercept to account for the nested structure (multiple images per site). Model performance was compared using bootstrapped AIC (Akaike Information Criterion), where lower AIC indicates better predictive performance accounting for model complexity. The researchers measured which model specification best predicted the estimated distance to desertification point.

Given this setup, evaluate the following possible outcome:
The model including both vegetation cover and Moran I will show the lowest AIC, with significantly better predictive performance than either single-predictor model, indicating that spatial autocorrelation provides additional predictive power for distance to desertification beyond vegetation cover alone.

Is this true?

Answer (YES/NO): YES